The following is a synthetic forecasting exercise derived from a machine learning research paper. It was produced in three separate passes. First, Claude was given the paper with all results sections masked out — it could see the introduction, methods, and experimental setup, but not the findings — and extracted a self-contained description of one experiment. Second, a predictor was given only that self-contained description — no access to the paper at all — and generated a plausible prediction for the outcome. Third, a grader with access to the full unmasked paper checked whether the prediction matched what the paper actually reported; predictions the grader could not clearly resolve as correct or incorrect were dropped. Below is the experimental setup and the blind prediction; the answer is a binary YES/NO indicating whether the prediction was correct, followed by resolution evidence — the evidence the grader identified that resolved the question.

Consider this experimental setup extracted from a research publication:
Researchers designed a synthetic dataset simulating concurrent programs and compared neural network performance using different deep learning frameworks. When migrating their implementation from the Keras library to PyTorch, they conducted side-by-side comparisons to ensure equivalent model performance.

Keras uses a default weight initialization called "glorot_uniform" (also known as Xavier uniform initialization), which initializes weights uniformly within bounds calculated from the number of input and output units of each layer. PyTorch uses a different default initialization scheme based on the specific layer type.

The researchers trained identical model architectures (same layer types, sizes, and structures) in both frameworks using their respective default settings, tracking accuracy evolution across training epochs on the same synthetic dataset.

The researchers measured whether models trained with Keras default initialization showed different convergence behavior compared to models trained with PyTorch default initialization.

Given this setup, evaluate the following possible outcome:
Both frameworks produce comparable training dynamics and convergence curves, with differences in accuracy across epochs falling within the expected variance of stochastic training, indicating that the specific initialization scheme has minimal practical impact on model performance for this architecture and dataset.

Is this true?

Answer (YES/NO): NO